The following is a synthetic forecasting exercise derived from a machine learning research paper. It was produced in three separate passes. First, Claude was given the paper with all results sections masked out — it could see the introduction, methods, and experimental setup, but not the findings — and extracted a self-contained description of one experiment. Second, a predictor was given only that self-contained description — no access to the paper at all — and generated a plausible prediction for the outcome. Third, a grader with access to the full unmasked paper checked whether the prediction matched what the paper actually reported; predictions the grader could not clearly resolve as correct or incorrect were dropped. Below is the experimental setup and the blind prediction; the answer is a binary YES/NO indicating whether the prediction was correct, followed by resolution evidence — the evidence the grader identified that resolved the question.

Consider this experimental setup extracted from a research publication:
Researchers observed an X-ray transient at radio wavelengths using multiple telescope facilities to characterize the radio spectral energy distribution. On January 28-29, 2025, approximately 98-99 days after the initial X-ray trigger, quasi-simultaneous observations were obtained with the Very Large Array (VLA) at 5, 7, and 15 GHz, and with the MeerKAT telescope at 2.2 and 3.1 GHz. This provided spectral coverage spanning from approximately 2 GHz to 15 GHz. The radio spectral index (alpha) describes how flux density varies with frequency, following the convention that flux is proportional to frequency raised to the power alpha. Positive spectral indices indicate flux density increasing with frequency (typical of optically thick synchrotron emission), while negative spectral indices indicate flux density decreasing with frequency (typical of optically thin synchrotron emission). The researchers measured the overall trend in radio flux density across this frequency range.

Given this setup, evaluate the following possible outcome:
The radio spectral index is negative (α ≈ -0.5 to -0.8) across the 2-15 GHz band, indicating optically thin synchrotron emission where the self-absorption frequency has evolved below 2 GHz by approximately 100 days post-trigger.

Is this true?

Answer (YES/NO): NO